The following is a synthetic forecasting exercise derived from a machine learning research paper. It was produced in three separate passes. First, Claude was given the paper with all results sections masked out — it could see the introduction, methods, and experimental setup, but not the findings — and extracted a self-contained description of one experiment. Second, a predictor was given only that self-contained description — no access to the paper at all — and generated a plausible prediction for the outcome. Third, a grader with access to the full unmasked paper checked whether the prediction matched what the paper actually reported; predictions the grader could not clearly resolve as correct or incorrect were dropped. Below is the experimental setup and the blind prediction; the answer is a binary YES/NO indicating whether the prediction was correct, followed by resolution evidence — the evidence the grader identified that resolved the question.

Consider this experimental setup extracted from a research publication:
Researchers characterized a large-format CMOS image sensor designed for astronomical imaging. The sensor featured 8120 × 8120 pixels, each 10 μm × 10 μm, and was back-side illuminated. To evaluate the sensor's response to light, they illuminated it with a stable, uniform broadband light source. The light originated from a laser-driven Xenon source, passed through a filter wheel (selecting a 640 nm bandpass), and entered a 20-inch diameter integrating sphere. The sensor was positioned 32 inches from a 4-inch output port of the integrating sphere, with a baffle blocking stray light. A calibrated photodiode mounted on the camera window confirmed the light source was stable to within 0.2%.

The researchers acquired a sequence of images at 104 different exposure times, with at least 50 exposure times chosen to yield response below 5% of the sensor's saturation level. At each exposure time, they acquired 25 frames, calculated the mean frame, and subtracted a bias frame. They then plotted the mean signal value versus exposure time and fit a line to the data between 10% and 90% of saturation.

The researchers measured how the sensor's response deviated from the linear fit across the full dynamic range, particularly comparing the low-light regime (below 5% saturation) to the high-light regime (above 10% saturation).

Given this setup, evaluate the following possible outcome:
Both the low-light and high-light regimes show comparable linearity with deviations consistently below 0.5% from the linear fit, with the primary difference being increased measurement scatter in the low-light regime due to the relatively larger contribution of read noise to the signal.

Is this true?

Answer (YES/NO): NO